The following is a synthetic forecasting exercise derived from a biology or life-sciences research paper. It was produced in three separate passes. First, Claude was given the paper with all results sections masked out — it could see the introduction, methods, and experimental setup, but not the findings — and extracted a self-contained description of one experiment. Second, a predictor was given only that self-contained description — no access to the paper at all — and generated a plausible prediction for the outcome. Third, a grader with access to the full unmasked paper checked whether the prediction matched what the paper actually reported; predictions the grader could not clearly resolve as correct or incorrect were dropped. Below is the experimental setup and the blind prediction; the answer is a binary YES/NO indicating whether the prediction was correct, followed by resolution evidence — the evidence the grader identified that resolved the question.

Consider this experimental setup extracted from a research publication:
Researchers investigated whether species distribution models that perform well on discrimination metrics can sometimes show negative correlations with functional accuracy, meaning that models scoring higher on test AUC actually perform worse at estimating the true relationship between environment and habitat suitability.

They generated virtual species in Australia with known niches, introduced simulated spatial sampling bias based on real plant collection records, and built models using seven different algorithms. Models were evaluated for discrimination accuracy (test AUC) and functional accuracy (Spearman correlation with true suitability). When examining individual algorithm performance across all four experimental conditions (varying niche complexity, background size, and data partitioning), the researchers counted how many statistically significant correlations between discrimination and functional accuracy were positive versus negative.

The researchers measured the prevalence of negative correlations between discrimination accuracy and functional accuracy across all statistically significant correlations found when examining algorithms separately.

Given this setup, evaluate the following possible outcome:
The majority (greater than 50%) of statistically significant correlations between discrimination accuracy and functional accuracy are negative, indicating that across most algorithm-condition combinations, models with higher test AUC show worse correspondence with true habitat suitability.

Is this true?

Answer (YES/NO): NO